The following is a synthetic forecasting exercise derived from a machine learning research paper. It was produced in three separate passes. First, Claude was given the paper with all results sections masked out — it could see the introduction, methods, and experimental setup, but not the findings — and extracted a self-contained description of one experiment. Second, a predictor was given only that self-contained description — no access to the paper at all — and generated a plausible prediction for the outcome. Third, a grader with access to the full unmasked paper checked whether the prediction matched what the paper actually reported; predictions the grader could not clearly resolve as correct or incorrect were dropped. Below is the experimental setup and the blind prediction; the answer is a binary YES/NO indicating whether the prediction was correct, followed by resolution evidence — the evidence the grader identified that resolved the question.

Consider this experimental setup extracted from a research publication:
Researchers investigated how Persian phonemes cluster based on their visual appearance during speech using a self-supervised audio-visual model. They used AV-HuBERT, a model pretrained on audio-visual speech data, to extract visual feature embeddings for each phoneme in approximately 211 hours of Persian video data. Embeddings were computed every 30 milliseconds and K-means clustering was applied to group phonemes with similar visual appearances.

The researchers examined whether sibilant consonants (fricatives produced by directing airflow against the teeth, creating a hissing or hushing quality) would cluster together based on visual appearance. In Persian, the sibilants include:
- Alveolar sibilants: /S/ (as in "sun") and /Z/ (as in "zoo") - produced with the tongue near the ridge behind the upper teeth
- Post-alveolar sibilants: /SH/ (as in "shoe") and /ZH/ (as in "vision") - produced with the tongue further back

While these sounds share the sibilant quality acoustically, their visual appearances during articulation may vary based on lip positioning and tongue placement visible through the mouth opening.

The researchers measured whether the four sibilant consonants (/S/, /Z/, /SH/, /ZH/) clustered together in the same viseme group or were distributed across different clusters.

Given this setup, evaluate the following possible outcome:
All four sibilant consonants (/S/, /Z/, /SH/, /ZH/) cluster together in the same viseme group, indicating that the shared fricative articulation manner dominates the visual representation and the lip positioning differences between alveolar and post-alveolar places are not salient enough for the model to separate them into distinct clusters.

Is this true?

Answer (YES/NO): NO